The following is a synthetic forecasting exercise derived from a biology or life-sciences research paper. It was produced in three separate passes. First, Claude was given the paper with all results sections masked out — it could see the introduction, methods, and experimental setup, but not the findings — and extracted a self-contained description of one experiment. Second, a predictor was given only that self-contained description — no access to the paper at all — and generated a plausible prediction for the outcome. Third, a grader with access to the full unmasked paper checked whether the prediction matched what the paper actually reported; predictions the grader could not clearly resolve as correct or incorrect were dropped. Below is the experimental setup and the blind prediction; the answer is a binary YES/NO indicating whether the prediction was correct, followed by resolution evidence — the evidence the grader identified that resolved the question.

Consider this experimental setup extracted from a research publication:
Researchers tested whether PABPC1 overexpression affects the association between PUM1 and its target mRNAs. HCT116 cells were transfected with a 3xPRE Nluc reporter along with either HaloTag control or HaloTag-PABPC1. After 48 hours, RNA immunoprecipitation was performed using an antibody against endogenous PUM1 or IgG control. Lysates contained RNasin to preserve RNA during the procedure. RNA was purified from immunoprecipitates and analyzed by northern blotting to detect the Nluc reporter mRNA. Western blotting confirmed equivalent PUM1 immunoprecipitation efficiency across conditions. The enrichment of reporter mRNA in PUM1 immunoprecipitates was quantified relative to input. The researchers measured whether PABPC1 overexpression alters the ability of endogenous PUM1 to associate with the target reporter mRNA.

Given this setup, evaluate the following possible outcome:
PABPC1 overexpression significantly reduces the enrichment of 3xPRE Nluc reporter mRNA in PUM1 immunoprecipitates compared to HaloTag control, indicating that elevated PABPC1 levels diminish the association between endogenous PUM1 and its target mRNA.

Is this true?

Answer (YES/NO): NO